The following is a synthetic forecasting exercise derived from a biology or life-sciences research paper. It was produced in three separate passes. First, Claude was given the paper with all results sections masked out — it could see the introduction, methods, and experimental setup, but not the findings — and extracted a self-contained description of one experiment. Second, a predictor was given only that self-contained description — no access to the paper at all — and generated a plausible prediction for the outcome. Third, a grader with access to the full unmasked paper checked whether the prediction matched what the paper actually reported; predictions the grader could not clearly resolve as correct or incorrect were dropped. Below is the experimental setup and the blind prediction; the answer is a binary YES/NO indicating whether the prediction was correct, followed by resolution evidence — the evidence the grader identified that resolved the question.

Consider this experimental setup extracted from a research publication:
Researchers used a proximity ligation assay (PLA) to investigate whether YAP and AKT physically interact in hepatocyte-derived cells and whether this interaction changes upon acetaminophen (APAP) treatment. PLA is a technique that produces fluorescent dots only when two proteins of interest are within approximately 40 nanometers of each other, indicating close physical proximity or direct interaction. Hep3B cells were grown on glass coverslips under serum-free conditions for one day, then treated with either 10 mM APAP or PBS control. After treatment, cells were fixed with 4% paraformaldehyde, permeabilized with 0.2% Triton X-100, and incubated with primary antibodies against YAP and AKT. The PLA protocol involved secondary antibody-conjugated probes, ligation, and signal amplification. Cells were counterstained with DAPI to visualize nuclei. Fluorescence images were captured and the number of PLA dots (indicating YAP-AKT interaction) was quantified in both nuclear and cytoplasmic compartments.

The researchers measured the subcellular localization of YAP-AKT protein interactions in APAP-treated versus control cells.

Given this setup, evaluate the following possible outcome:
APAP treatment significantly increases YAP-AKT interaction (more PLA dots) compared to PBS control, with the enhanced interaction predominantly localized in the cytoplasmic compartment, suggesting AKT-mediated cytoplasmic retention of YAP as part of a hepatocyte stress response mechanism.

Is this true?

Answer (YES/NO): NO